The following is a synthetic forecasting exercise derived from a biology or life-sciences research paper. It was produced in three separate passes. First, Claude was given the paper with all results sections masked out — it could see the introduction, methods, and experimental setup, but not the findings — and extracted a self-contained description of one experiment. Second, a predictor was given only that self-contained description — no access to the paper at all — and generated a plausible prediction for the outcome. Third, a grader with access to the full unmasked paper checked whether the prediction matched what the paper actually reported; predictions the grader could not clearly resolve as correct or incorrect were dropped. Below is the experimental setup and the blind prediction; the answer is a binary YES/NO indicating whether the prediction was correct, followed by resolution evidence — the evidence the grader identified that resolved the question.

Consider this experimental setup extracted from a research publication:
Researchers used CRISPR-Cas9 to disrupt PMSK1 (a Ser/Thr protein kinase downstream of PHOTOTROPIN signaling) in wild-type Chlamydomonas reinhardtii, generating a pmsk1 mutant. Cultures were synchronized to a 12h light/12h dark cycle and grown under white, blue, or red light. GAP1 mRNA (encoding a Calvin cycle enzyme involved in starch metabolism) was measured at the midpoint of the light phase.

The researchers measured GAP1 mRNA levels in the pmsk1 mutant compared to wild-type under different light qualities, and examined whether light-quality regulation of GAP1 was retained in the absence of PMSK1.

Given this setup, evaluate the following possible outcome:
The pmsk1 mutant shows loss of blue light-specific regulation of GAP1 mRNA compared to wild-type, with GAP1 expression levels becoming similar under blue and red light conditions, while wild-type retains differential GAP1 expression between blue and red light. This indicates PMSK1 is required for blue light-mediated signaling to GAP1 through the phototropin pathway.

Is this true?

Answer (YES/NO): NO